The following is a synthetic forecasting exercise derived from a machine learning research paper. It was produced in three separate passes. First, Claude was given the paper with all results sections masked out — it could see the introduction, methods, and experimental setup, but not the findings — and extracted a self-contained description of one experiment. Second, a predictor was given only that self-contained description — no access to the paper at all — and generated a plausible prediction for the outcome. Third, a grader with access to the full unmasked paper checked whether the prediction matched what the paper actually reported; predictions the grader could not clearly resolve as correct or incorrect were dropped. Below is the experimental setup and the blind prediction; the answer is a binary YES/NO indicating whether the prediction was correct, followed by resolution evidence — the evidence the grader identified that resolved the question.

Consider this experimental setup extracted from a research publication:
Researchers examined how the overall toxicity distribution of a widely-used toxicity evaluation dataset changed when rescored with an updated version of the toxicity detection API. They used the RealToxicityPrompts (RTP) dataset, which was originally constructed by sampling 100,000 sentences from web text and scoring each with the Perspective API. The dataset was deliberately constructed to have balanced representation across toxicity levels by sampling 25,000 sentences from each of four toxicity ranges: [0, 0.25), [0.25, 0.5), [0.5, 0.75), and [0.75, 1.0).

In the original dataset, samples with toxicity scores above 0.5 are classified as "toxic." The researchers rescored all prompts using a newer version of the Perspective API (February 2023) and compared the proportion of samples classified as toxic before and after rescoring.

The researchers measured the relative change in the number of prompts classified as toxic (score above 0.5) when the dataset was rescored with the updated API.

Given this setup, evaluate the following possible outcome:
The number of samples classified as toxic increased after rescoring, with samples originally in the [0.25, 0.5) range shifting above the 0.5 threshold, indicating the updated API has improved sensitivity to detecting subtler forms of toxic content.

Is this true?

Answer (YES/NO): NO